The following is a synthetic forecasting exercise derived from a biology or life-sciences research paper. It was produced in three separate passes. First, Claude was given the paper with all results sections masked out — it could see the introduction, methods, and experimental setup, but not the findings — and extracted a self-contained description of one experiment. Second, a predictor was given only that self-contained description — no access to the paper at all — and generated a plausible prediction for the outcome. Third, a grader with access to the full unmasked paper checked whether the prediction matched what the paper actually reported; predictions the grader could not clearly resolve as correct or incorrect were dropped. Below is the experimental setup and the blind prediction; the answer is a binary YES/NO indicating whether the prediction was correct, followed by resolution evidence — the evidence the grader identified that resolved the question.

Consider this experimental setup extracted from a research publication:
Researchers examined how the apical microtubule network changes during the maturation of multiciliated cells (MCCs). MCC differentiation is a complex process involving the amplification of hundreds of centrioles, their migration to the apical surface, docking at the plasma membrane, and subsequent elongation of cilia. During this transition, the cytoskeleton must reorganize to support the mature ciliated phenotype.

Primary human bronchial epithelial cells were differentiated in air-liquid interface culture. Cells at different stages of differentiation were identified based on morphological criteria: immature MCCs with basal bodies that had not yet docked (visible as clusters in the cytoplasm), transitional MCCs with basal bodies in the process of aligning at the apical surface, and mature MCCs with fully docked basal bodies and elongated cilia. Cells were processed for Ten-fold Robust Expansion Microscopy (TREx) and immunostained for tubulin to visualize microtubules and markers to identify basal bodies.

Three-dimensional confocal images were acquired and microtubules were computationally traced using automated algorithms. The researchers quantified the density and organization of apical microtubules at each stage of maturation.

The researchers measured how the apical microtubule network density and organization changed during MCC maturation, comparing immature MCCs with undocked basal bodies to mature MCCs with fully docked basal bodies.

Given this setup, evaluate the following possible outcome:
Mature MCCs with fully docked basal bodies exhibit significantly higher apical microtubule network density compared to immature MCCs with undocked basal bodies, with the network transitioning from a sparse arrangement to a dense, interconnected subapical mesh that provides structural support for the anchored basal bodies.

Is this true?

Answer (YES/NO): YES